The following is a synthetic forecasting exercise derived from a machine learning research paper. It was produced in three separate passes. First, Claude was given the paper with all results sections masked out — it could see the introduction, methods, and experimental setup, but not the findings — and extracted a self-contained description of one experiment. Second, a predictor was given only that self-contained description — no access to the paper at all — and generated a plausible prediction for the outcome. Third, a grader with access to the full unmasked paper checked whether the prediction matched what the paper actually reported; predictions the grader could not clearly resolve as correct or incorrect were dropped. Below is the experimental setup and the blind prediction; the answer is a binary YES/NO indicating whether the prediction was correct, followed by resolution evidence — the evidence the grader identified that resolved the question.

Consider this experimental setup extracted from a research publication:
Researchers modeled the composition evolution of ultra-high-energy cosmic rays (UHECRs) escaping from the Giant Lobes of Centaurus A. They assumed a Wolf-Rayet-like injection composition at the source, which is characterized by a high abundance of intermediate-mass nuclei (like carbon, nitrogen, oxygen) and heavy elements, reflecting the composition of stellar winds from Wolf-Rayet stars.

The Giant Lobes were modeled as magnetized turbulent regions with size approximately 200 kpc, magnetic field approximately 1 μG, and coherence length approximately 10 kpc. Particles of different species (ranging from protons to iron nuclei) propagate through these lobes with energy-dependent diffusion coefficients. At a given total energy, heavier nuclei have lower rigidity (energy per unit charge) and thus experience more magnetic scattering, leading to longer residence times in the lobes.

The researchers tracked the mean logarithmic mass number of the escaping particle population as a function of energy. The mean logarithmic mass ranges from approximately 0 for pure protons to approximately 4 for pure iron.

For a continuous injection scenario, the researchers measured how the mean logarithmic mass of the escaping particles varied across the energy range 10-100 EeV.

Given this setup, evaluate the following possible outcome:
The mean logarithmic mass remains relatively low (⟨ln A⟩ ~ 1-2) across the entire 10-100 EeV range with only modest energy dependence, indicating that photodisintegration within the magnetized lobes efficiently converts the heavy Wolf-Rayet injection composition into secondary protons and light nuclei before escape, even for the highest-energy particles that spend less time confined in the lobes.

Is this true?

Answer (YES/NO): NO